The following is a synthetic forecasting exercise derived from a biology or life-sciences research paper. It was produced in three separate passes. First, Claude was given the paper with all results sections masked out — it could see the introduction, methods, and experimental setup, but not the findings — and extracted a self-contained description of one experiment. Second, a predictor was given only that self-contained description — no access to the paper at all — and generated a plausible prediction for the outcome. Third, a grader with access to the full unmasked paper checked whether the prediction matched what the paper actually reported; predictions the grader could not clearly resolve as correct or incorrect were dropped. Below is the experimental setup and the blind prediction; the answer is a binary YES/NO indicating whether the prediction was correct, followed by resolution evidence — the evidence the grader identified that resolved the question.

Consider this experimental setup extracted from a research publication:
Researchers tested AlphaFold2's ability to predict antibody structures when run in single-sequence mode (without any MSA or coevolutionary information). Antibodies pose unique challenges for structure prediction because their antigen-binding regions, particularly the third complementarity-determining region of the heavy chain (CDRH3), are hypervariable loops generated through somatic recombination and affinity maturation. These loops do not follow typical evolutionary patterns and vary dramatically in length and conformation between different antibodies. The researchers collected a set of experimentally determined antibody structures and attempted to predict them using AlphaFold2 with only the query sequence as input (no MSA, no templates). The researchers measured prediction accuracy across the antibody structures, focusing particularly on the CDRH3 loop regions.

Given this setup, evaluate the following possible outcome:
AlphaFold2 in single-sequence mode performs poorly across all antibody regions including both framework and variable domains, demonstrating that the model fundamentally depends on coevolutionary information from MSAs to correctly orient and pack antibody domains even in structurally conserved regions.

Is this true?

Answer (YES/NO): YES